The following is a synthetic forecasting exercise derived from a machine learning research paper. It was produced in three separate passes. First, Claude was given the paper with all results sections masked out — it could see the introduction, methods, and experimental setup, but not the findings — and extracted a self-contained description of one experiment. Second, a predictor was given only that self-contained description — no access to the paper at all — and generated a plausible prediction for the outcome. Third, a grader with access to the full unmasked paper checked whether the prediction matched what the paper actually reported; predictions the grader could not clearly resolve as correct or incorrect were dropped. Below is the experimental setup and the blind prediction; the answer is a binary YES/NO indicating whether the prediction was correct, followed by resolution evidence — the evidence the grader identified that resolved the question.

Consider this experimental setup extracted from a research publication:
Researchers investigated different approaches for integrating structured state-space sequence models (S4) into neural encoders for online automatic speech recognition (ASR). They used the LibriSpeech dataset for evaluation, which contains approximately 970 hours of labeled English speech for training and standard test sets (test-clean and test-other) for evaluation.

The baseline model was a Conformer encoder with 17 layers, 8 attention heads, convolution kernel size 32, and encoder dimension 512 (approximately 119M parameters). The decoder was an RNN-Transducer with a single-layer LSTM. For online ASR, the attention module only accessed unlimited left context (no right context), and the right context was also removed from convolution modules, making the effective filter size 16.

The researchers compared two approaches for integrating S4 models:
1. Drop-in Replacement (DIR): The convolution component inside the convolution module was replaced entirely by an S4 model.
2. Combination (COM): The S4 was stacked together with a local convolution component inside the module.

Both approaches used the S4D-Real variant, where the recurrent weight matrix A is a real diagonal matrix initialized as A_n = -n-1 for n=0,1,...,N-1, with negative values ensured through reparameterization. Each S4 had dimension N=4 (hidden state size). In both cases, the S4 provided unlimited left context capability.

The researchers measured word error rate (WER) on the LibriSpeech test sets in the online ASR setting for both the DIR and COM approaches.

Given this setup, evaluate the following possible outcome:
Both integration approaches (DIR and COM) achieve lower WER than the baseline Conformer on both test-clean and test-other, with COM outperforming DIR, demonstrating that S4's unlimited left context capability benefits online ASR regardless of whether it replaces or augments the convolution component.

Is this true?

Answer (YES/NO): NO